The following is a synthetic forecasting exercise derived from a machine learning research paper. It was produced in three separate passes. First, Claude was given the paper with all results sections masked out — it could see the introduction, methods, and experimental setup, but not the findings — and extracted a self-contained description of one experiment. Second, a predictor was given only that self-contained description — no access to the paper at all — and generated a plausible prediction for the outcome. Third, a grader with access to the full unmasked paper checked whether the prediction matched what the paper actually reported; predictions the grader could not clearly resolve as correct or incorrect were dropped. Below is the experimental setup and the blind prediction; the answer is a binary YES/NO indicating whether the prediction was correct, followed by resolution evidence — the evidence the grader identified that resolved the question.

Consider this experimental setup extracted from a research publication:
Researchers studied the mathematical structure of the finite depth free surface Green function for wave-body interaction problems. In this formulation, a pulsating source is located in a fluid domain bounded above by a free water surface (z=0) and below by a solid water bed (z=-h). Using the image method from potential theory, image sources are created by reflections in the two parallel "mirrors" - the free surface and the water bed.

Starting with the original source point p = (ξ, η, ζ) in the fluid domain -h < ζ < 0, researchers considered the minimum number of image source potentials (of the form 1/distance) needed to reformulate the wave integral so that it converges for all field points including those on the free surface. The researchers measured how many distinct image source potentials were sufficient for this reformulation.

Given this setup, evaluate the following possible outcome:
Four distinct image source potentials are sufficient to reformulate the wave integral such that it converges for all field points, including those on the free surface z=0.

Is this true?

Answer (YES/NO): NO